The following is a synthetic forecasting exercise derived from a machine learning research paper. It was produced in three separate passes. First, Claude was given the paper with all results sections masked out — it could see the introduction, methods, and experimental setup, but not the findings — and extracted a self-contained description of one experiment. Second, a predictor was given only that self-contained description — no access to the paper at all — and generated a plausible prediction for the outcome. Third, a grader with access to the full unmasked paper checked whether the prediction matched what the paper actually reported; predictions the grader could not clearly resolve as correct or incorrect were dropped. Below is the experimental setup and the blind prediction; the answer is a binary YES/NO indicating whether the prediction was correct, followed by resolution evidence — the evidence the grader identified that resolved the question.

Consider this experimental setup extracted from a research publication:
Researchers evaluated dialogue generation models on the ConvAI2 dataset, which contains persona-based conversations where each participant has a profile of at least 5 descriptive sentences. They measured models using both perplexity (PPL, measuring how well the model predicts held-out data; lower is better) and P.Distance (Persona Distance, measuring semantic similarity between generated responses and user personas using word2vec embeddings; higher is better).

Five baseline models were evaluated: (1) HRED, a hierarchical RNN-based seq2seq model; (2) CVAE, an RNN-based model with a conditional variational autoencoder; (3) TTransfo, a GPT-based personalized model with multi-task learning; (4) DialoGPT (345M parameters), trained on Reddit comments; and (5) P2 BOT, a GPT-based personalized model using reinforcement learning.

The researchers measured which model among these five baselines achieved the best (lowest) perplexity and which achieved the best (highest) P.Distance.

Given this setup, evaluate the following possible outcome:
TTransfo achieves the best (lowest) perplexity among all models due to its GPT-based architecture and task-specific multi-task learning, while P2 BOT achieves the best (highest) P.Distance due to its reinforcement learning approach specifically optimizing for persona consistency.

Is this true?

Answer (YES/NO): NO